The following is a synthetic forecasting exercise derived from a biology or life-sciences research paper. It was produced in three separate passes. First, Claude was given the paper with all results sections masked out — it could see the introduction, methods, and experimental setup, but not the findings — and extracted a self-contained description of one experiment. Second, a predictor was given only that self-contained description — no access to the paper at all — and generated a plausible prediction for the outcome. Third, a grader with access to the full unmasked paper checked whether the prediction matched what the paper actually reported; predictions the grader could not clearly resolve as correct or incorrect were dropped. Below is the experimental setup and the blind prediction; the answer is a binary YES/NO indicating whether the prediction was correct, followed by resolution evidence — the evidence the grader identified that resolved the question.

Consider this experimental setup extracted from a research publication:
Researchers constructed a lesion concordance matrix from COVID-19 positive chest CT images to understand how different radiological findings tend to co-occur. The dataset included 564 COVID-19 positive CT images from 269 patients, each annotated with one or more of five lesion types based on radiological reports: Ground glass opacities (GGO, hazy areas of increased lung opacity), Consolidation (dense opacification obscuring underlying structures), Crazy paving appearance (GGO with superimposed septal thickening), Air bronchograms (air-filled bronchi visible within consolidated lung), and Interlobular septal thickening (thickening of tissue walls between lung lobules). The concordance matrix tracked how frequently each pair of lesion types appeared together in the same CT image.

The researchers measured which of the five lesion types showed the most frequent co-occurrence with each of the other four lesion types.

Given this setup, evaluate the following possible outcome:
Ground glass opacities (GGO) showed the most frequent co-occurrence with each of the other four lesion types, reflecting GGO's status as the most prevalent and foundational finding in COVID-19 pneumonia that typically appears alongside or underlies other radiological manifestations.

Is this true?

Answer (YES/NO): YES